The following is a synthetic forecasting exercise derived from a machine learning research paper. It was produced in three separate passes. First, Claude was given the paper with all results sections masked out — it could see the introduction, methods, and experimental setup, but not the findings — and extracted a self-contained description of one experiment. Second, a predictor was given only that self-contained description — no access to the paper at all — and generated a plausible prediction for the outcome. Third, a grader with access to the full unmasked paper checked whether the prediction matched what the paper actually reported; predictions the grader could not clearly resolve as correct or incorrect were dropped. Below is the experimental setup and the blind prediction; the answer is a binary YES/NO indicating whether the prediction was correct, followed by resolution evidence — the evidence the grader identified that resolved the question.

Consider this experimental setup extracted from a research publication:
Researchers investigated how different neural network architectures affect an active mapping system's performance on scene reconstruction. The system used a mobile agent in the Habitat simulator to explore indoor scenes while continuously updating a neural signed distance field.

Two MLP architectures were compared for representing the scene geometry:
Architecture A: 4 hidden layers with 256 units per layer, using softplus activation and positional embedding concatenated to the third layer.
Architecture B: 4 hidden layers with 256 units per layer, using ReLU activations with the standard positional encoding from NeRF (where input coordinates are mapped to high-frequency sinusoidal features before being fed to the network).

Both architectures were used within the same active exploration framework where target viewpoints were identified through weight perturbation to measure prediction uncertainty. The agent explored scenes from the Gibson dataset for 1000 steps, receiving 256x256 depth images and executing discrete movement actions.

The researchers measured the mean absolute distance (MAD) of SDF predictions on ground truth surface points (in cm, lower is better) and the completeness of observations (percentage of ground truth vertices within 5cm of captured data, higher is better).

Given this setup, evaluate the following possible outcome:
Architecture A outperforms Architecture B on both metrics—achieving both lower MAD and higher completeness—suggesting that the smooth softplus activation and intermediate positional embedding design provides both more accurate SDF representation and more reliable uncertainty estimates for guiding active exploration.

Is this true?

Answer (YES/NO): YES